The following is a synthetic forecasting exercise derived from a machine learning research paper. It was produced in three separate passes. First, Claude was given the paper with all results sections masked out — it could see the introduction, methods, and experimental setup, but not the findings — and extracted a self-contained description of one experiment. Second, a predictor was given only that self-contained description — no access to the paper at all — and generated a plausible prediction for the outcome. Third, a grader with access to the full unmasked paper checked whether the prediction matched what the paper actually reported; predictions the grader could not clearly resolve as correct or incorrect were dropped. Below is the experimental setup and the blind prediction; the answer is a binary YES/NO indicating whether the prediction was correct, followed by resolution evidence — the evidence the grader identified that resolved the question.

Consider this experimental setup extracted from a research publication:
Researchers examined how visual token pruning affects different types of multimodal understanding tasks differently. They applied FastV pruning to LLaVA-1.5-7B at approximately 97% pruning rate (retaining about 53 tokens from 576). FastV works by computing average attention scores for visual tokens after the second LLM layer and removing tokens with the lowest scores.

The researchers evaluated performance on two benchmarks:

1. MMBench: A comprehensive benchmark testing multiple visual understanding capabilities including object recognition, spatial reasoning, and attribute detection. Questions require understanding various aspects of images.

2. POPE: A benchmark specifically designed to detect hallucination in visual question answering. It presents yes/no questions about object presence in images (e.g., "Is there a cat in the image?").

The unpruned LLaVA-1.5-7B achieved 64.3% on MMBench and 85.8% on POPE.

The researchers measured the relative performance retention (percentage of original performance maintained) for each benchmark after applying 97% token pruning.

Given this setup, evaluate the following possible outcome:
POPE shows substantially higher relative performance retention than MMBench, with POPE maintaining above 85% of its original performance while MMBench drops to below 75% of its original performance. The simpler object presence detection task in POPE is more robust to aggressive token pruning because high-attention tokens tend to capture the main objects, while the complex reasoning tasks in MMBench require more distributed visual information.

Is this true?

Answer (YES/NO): NO